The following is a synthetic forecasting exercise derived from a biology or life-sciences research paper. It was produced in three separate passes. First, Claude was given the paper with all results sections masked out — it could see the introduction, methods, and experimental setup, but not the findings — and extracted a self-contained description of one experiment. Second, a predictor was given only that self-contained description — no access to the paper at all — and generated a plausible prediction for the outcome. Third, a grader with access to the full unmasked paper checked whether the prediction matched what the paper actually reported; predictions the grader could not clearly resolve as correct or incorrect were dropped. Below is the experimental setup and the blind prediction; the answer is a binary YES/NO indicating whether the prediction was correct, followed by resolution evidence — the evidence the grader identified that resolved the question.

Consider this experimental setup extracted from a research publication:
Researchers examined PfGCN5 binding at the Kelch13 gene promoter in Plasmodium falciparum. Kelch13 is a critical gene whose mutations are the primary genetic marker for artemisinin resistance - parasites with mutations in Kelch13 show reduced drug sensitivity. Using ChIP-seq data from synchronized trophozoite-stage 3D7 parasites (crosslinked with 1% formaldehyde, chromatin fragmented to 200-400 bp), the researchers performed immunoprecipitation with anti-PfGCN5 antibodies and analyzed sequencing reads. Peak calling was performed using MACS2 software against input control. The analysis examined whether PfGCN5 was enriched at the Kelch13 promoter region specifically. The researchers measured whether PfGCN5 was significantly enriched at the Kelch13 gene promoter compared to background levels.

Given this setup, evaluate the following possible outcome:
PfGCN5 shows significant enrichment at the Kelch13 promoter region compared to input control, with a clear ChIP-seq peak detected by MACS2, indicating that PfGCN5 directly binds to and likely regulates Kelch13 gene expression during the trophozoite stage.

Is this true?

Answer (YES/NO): YES